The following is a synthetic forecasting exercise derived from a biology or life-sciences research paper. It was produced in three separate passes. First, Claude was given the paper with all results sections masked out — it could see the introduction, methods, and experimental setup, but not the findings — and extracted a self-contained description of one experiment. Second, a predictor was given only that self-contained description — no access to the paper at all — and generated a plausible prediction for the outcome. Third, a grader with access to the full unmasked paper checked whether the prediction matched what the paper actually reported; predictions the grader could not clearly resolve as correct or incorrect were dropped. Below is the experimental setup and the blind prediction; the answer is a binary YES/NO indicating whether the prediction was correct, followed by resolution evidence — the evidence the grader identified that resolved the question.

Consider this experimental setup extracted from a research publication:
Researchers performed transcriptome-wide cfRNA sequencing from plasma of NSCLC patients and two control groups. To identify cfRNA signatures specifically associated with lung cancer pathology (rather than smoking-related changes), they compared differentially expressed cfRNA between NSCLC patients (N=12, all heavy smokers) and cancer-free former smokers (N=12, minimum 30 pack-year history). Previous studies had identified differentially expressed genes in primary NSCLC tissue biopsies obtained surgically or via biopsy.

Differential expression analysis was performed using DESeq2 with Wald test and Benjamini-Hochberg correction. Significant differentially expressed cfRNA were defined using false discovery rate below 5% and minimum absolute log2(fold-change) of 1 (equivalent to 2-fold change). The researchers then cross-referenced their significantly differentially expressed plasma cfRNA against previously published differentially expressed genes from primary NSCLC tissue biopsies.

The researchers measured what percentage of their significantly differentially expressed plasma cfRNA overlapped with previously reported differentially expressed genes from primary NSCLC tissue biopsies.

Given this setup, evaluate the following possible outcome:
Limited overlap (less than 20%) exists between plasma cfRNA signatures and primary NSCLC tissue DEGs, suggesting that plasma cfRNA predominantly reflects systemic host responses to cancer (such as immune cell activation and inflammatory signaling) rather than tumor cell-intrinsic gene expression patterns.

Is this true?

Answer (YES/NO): NO